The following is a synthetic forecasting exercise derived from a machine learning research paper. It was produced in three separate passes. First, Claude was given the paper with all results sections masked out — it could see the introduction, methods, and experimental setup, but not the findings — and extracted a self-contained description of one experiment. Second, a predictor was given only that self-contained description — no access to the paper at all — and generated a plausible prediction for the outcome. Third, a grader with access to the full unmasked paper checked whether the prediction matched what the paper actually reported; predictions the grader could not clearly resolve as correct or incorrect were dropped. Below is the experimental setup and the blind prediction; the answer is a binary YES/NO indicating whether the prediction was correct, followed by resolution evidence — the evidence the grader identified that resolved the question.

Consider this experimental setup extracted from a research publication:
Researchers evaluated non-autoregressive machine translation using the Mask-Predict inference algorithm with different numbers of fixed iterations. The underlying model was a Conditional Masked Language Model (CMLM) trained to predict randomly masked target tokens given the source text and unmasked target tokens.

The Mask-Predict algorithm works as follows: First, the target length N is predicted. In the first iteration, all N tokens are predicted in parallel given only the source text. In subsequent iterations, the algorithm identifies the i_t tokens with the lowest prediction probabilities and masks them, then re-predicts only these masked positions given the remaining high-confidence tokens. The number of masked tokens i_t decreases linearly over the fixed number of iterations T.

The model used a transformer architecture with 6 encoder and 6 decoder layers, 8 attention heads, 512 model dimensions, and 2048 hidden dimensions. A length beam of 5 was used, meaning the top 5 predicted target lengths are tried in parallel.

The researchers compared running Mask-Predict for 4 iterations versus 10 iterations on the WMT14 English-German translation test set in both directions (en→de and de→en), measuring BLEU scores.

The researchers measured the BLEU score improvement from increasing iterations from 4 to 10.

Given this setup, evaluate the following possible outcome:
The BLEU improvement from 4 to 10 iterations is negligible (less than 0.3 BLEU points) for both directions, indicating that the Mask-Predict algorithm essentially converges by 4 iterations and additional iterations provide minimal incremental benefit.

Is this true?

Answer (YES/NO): NO